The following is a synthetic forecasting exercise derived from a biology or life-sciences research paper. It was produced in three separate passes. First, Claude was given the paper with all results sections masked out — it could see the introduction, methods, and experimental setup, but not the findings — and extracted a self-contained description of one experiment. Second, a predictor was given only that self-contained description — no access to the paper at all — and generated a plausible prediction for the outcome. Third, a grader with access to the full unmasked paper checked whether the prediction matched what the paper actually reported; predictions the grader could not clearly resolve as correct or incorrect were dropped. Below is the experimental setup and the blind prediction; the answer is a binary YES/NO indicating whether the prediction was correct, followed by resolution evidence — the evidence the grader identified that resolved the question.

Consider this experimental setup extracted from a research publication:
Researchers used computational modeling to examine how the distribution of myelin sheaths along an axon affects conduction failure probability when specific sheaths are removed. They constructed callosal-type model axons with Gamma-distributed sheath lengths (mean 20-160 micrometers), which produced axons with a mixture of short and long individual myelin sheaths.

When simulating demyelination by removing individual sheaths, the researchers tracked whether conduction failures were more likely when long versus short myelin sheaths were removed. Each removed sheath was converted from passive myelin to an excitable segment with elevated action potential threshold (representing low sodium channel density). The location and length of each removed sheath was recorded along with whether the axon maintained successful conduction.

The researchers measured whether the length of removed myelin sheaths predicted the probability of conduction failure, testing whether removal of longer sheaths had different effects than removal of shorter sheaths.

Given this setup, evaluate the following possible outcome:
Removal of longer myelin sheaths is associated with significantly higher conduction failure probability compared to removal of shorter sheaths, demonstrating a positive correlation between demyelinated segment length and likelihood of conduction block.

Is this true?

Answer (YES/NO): YES